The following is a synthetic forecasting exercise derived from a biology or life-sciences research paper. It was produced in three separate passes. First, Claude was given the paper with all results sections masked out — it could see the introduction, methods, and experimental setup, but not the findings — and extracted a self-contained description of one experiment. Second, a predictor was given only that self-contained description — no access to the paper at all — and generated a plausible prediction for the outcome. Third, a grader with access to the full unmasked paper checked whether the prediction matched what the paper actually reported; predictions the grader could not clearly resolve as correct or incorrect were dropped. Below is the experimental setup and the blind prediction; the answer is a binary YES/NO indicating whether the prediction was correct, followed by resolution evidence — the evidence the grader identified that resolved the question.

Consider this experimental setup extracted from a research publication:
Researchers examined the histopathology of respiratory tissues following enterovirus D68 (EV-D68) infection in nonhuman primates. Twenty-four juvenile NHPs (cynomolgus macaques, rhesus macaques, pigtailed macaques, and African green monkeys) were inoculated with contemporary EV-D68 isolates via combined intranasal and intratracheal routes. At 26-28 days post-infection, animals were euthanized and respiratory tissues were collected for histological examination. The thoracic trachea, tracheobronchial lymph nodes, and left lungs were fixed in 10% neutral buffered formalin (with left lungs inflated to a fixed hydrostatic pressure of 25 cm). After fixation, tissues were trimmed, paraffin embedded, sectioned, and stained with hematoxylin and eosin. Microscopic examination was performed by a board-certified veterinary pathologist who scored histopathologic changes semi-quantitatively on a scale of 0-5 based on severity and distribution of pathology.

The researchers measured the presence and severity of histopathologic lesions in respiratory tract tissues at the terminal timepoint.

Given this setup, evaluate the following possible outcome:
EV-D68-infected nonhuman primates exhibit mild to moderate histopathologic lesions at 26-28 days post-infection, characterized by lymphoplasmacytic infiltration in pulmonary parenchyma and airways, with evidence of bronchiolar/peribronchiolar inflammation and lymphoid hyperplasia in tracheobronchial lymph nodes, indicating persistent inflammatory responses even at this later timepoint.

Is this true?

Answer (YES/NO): NO